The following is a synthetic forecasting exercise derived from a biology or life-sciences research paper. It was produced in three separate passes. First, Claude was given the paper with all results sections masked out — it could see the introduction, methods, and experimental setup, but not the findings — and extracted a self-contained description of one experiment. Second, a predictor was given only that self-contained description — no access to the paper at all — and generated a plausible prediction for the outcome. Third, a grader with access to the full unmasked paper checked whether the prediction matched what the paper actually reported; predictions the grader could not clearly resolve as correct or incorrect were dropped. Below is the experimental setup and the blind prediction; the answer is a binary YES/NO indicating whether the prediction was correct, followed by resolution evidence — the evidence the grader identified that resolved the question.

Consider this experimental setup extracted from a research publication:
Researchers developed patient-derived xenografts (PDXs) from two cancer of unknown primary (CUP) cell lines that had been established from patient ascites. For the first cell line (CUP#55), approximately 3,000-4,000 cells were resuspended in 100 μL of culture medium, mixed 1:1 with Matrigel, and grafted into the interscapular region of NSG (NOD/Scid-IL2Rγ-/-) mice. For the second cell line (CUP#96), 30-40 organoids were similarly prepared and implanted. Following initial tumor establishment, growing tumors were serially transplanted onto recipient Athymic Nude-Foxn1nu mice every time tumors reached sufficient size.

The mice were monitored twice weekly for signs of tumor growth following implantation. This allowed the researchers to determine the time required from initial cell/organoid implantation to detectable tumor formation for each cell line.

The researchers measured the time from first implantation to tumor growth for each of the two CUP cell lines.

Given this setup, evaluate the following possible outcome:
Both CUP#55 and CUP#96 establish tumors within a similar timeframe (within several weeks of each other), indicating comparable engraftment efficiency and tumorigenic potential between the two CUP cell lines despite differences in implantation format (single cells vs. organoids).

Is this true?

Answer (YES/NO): NO